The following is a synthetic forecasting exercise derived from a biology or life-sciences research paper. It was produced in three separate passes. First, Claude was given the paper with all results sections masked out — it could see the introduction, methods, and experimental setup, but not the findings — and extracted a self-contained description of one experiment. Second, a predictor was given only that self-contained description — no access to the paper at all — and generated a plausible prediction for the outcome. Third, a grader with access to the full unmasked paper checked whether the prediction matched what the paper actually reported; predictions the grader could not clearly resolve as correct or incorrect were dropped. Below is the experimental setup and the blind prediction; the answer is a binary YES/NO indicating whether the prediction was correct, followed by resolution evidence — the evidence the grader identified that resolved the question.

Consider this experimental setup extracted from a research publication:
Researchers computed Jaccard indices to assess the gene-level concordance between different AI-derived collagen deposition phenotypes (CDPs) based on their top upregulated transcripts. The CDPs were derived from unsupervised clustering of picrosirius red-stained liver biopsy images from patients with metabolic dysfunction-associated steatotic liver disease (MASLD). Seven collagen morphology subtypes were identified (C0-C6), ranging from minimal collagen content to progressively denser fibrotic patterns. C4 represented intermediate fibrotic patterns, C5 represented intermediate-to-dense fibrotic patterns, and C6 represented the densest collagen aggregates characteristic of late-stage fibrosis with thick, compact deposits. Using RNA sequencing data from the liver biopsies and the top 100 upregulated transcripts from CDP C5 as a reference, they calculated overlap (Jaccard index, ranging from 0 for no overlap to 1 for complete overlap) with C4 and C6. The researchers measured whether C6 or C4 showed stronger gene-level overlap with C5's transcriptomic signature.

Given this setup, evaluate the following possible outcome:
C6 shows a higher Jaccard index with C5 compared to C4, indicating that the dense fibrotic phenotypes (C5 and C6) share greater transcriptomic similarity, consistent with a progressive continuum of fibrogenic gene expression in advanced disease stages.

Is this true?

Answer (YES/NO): NO